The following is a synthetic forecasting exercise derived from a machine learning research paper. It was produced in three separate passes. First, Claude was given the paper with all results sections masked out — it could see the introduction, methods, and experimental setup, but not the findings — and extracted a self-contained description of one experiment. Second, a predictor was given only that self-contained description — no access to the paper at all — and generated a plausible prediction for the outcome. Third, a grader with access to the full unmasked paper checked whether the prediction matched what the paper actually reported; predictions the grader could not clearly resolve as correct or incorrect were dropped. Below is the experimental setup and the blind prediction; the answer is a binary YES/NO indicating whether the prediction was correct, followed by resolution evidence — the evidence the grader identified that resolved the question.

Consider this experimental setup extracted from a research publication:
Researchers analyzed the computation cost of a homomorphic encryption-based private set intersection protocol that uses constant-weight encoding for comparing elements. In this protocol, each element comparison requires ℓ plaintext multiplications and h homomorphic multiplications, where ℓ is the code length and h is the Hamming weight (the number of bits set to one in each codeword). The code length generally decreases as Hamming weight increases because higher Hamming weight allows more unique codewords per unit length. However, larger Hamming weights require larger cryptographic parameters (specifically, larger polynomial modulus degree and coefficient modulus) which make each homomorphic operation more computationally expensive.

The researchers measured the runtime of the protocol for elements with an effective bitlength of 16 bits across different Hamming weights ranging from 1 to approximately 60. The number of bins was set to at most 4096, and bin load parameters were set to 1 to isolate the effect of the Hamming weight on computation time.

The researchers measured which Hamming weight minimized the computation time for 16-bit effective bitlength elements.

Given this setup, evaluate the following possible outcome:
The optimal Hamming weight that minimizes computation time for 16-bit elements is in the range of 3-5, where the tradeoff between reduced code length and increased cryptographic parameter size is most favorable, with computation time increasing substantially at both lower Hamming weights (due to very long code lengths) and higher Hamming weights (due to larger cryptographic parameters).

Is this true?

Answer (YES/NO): YES